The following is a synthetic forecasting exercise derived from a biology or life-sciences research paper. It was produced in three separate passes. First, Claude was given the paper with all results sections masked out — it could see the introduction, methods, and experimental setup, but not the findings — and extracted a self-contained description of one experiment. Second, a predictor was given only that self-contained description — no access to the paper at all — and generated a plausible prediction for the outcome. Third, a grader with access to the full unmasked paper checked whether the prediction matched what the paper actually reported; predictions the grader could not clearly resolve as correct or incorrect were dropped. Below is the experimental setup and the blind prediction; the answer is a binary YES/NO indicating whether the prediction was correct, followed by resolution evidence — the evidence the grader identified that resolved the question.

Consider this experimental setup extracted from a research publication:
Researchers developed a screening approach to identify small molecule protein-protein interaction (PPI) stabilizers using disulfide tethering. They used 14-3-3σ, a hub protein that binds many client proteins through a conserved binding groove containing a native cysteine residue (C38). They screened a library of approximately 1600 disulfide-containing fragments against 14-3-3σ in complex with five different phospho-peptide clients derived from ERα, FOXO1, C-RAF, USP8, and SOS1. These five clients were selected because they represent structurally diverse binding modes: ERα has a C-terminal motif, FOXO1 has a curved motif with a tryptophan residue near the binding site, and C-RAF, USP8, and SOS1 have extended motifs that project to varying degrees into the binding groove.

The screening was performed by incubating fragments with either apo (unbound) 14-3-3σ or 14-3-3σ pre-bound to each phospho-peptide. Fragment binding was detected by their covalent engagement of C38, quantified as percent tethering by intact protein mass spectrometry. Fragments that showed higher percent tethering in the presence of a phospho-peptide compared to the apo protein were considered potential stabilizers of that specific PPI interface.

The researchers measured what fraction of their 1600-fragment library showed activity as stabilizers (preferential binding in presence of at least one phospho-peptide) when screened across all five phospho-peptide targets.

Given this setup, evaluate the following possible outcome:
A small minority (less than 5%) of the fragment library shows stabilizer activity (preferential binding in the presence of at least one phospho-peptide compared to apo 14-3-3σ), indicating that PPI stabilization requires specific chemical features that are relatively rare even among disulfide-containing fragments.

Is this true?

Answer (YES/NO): YES